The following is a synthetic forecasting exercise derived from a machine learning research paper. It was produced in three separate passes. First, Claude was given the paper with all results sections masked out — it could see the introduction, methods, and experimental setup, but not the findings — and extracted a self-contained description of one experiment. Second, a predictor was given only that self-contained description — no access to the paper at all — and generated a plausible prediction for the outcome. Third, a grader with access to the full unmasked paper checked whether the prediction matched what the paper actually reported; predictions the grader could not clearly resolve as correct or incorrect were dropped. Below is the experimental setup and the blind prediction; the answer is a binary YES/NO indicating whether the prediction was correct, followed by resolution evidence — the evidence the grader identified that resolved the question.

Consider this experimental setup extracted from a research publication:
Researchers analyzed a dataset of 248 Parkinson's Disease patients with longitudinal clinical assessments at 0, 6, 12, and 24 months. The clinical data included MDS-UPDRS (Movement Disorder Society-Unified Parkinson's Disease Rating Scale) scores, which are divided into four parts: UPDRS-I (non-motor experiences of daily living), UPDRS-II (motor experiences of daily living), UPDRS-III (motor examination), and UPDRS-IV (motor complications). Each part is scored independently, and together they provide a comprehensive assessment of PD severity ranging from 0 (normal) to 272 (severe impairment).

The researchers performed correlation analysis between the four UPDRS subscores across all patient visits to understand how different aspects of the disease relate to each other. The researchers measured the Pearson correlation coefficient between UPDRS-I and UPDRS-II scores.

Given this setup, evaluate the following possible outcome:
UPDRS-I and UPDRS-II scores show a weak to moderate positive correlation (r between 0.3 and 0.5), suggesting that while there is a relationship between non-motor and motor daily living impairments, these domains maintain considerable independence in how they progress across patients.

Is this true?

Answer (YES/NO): NO